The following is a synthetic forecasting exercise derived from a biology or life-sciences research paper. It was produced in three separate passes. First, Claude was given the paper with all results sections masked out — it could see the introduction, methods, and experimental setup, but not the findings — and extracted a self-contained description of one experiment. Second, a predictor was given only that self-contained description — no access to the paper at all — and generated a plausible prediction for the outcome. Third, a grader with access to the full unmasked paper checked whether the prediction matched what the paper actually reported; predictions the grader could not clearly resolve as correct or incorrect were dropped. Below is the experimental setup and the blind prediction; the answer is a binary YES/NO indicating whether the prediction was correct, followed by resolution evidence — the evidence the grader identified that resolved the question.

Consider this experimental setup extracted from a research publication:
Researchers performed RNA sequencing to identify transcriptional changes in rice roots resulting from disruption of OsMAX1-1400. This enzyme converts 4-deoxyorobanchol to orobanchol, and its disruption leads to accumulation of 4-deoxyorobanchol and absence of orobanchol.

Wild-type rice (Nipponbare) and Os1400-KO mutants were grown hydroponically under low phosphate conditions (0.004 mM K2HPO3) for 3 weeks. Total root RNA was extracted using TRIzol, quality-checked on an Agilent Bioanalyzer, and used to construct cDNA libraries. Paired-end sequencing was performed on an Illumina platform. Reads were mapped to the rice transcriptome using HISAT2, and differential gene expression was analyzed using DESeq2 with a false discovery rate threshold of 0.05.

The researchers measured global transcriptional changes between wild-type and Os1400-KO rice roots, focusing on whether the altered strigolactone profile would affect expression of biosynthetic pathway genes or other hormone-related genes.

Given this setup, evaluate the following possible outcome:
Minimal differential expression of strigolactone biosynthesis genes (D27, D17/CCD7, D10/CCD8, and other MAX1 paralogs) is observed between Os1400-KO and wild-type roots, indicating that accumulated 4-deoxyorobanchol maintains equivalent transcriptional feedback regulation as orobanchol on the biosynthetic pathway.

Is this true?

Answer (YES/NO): NO